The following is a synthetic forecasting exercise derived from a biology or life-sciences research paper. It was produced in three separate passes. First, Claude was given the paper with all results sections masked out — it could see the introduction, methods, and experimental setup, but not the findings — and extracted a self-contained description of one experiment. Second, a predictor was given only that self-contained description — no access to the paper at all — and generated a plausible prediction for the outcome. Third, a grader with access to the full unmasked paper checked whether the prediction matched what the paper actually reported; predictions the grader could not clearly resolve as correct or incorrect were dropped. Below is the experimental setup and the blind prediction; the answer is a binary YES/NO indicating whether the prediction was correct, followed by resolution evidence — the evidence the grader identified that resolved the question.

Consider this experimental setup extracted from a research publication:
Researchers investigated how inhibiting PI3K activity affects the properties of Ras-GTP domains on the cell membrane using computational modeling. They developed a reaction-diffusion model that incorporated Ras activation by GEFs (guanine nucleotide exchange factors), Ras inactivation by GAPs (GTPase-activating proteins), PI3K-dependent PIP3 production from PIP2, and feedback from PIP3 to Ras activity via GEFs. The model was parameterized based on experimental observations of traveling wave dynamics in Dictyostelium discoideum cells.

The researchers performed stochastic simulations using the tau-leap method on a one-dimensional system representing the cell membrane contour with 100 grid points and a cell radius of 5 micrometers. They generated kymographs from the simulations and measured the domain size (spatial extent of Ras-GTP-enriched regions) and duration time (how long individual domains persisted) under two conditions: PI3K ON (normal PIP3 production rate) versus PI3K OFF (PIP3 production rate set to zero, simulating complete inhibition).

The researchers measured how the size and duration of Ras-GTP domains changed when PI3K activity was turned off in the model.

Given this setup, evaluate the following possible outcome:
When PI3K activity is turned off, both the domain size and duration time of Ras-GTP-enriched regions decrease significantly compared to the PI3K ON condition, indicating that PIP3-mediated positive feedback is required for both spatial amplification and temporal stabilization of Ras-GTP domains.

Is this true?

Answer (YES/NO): YES